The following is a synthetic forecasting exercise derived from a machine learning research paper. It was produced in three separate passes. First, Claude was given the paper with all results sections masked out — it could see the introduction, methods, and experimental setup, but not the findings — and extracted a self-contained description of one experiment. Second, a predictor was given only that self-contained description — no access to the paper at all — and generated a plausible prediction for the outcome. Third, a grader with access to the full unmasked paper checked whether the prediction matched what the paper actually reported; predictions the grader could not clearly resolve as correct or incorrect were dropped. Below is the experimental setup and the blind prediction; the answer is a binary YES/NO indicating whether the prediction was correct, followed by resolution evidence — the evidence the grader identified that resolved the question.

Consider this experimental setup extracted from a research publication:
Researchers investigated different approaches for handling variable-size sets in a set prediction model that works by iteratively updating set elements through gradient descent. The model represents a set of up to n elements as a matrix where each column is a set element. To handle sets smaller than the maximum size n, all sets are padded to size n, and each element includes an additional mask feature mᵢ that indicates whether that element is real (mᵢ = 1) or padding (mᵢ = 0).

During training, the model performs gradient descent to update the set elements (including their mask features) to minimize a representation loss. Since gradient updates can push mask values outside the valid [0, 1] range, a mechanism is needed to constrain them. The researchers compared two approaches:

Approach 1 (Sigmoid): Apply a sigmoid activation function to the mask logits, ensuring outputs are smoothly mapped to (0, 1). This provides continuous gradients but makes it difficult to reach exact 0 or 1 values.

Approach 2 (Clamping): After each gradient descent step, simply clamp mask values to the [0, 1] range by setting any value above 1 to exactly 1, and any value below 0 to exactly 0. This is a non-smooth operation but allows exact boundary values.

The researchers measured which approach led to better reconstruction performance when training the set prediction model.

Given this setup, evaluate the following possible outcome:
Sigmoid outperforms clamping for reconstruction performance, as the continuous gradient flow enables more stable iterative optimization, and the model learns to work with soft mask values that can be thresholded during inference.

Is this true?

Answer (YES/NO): NO